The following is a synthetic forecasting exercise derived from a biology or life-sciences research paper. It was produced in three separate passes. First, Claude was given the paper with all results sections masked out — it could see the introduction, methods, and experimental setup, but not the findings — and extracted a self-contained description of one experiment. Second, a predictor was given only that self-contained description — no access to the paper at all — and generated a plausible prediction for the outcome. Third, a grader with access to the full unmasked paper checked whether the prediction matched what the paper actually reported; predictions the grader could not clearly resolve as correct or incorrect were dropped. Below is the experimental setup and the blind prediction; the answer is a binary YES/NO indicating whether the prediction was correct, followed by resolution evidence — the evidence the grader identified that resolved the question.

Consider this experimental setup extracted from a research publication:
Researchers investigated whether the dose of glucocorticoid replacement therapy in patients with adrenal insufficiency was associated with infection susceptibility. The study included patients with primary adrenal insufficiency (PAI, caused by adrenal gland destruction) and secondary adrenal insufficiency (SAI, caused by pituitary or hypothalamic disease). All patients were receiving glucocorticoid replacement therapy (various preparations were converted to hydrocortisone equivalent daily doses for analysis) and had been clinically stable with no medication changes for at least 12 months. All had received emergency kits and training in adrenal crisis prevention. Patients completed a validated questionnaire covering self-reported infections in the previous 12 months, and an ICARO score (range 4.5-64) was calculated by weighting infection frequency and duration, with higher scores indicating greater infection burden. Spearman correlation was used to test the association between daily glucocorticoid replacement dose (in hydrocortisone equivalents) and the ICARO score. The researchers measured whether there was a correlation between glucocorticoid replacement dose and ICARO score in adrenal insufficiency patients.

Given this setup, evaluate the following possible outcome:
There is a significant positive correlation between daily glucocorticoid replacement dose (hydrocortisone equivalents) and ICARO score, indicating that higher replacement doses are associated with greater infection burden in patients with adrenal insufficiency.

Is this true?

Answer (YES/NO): NO